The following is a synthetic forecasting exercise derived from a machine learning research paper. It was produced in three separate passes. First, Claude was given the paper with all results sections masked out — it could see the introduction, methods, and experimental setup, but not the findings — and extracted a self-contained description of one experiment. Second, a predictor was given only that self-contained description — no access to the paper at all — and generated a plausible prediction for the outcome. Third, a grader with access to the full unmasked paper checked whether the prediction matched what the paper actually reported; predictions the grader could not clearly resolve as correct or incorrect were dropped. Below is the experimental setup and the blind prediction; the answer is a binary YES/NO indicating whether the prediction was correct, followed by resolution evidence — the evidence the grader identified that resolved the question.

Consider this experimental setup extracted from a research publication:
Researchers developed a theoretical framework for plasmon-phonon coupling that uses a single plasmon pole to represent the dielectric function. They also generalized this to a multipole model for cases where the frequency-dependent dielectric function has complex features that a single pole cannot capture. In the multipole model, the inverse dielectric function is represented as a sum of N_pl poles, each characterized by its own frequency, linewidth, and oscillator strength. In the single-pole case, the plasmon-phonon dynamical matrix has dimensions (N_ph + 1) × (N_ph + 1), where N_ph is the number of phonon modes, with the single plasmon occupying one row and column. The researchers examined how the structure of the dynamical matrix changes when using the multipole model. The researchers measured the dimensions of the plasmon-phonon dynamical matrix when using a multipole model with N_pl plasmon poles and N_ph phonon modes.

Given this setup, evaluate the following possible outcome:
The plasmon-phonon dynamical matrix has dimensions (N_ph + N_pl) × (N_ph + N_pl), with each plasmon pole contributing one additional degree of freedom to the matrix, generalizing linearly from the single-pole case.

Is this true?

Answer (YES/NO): YES